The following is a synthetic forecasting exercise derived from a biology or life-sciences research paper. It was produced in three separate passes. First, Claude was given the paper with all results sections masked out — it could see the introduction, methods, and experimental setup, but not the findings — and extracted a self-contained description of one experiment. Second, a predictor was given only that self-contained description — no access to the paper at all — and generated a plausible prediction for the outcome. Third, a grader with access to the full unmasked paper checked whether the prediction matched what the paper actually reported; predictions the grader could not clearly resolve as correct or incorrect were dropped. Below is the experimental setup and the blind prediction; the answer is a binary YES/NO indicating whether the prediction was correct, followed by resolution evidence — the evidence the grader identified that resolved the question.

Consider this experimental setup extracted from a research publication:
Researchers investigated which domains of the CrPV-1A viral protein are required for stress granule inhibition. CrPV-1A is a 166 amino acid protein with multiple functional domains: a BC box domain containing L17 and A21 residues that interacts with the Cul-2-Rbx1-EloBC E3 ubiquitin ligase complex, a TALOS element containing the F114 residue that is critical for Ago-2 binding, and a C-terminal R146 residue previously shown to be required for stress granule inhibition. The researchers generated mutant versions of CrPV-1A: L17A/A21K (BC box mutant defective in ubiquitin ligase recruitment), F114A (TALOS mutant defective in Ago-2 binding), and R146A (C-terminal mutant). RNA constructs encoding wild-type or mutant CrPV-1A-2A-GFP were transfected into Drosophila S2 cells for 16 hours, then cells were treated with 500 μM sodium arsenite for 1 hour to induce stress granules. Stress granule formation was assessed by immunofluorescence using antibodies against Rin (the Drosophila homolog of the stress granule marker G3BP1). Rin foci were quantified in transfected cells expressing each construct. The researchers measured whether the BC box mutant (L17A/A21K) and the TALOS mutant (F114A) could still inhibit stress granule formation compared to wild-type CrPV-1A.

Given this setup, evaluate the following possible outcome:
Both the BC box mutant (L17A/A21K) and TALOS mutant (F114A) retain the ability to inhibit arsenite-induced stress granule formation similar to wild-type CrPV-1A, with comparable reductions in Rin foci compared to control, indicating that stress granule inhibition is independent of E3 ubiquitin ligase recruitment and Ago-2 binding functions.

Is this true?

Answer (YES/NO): NO